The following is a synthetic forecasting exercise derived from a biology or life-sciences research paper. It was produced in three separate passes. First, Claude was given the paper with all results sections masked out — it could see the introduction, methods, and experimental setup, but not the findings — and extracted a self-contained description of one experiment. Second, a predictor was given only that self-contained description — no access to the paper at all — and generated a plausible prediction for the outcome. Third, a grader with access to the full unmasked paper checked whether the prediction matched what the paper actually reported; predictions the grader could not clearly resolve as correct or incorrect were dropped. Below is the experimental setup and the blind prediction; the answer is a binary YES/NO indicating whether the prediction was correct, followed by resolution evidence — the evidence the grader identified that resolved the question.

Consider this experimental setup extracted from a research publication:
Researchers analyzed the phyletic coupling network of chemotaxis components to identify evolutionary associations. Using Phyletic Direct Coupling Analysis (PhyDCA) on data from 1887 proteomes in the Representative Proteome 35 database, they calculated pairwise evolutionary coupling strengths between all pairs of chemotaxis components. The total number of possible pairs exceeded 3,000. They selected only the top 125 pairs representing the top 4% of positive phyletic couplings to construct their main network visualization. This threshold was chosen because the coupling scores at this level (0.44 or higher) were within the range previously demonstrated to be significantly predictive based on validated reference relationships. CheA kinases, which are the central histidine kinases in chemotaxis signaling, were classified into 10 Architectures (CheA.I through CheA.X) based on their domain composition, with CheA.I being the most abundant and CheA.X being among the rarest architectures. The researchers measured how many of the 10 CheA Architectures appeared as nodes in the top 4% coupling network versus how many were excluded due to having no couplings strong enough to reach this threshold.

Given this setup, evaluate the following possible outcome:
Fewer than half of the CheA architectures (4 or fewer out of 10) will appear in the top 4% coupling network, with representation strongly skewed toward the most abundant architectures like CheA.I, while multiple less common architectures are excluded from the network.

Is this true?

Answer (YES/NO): NO